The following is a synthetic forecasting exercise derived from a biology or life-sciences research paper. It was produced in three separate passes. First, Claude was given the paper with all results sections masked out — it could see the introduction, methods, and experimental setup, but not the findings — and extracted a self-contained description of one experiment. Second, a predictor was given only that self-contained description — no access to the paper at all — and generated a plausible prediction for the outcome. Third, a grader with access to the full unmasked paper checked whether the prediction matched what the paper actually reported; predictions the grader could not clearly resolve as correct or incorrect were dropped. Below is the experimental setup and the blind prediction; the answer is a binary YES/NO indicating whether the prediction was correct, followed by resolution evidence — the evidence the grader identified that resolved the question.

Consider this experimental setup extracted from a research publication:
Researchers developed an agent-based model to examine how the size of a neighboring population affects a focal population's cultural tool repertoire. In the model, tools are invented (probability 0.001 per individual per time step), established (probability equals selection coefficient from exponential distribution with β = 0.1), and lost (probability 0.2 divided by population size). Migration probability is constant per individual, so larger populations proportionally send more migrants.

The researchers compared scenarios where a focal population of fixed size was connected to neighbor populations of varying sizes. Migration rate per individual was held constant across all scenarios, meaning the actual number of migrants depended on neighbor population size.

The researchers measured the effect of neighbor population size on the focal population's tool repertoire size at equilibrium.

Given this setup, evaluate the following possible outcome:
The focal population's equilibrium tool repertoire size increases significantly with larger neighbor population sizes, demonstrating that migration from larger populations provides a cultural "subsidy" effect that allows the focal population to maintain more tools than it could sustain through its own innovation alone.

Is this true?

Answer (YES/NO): YES